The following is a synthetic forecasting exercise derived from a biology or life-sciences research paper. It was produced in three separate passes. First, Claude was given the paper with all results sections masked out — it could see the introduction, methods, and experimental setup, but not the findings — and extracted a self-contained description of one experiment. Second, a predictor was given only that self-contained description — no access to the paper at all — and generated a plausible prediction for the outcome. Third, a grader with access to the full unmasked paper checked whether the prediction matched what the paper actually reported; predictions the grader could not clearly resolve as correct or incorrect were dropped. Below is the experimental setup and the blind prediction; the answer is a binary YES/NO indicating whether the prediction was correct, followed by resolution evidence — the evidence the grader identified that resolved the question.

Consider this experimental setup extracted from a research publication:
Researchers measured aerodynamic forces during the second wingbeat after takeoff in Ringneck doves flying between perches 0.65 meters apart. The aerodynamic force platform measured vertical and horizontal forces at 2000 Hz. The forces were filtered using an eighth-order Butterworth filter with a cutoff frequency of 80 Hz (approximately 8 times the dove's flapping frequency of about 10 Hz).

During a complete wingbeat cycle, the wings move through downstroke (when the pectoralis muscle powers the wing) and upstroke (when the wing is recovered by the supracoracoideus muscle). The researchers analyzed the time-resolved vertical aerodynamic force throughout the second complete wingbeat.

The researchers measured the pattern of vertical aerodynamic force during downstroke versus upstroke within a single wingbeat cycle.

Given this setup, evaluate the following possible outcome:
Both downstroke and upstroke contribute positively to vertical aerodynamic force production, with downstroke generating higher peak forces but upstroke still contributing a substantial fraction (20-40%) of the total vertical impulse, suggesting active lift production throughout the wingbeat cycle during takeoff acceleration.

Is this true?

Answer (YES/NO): NO